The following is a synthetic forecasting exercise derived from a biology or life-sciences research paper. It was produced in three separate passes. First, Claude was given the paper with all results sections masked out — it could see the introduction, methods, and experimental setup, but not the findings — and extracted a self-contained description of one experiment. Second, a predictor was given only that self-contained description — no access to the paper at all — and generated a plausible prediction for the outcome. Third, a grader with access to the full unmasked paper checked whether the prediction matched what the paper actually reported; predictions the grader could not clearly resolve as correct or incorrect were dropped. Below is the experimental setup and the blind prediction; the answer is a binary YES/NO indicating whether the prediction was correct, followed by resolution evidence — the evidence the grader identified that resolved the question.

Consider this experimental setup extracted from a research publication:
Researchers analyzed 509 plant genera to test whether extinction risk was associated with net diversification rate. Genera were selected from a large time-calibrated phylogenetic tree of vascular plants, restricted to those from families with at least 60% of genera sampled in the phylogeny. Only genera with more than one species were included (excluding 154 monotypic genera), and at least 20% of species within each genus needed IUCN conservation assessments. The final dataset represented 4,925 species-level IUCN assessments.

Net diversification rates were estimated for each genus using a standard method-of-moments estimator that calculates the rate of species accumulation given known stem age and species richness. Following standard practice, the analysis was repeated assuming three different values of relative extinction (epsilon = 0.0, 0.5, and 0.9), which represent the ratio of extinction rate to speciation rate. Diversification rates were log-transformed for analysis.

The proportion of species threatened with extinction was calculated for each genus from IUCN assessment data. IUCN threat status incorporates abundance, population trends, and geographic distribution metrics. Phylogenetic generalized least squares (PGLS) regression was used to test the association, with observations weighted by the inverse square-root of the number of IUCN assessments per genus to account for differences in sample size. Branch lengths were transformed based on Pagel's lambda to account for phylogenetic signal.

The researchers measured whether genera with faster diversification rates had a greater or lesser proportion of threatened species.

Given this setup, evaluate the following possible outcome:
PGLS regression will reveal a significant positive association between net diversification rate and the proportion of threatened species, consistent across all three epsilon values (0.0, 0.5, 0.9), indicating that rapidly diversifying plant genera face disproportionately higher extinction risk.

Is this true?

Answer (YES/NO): YES